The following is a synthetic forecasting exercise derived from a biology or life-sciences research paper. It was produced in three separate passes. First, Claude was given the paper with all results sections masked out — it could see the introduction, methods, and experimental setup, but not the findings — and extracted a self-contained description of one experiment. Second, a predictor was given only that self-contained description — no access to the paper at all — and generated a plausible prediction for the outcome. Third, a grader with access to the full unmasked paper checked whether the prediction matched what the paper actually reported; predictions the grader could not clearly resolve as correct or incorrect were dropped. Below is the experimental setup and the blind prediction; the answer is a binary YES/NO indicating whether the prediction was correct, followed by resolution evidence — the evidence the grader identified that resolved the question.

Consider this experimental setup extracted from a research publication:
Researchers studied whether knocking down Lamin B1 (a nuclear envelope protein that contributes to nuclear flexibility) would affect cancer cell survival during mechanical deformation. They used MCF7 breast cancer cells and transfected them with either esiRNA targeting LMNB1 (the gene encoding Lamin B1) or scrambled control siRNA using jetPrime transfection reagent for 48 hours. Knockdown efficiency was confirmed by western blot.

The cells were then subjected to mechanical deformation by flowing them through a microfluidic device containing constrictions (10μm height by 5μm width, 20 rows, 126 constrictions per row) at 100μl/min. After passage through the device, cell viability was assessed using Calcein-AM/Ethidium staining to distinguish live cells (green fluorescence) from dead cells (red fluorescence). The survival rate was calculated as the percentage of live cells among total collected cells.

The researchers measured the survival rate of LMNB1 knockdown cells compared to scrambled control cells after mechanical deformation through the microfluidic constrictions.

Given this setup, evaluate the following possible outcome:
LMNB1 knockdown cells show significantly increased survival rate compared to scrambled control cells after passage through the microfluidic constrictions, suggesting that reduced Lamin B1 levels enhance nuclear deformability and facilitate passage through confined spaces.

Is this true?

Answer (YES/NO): NO